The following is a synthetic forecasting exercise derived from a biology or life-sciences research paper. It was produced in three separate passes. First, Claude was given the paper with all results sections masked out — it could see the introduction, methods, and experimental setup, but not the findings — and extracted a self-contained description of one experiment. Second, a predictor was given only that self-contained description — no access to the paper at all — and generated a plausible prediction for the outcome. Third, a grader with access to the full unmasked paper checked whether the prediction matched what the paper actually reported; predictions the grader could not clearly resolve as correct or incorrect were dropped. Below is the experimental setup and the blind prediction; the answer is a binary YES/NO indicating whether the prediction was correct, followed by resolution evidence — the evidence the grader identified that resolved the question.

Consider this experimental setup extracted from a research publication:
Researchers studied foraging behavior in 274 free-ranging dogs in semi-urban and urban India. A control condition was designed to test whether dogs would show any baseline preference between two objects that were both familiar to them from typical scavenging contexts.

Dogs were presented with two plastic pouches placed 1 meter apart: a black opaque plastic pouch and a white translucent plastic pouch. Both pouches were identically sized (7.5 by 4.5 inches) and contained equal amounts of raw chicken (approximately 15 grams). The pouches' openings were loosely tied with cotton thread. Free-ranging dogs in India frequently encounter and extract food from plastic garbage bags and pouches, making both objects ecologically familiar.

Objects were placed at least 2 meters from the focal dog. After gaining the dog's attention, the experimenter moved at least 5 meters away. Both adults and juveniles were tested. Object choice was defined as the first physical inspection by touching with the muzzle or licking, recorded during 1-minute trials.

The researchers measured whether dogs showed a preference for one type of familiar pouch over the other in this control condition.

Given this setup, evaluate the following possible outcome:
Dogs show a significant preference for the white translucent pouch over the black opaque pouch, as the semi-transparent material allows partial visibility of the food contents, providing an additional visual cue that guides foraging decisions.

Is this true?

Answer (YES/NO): NO